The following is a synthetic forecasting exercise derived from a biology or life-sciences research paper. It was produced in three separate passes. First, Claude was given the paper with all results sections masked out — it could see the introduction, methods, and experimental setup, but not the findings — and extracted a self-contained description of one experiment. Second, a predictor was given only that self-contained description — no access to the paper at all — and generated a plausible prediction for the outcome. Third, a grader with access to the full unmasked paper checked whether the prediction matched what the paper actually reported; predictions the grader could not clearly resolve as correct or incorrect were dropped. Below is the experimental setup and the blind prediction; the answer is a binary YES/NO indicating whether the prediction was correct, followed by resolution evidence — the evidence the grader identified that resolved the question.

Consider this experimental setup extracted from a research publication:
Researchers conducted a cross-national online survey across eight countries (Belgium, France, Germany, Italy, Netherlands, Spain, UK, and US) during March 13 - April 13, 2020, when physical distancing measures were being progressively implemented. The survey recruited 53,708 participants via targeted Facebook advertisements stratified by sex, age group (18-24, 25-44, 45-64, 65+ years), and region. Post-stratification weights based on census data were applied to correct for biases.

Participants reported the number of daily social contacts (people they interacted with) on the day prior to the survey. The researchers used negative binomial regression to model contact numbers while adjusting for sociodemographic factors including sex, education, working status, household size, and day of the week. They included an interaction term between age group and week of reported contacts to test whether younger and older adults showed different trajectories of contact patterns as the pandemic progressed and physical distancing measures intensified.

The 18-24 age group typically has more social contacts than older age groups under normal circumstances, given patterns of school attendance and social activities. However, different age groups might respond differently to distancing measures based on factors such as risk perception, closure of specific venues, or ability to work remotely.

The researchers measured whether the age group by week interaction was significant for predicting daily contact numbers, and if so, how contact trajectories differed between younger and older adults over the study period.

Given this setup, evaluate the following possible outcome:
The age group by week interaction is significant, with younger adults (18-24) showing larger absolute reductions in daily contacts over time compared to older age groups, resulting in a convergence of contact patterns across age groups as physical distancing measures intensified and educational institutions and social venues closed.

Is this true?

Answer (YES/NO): NO